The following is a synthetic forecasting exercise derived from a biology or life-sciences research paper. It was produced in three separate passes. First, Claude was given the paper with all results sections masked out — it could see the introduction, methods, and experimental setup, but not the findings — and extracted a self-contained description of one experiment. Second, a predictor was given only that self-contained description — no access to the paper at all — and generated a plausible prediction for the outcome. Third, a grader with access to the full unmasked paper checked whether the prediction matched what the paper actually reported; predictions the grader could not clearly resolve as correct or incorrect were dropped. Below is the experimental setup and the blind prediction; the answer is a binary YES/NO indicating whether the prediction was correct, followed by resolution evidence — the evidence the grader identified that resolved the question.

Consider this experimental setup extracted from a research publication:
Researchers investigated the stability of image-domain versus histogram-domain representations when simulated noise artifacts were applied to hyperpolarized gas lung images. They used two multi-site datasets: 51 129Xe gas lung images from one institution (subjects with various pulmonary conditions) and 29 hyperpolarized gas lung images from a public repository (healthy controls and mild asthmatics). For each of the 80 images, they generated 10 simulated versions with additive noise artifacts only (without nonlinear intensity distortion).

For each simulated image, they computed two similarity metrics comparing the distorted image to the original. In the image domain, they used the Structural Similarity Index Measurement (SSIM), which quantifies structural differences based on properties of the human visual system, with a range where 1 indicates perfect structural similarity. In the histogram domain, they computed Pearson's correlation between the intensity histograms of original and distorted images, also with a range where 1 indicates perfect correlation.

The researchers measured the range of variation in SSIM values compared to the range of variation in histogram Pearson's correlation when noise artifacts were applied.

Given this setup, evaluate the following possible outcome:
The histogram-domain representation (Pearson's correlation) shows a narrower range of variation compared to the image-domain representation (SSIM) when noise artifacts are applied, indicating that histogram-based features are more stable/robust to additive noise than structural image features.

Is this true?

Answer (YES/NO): NO